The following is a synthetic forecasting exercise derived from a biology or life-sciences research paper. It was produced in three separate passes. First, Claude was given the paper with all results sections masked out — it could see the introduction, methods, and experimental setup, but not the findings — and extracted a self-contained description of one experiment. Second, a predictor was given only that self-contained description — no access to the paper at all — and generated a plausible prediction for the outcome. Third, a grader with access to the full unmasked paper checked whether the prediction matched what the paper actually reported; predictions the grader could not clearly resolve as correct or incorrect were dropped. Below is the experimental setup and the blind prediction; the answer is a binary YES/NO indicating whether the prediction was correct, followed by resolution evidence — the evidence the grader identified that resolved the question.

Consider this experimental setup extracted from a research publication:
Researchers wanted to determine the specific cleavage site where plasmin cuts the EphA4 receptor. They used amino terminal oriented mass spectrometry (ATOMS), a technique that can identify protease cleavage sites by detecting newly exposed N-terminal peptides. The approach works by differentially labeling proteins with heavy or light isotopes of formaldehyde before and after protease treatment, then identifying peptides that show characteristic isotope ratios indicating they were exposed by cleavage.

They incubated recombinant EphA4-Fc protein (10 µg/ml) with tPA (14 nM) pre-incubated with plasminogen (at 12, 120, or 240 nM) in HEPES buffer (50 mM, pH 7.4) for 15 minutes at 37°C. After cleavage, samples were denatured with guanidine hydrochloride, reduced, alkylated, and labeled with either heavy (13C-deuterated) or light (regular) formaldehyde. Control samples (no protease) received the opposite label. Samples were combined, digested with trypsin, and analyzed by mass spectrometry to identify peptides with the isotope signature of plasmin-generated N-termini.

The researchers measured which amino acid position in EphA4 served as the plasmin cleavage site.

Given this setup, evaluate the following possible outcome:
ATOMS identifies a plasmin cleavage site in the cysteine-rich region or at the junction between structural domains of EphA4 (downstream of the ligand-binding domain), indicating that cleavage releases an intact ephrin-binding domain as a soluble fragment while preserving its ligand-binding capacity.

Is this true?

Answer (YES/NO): NO